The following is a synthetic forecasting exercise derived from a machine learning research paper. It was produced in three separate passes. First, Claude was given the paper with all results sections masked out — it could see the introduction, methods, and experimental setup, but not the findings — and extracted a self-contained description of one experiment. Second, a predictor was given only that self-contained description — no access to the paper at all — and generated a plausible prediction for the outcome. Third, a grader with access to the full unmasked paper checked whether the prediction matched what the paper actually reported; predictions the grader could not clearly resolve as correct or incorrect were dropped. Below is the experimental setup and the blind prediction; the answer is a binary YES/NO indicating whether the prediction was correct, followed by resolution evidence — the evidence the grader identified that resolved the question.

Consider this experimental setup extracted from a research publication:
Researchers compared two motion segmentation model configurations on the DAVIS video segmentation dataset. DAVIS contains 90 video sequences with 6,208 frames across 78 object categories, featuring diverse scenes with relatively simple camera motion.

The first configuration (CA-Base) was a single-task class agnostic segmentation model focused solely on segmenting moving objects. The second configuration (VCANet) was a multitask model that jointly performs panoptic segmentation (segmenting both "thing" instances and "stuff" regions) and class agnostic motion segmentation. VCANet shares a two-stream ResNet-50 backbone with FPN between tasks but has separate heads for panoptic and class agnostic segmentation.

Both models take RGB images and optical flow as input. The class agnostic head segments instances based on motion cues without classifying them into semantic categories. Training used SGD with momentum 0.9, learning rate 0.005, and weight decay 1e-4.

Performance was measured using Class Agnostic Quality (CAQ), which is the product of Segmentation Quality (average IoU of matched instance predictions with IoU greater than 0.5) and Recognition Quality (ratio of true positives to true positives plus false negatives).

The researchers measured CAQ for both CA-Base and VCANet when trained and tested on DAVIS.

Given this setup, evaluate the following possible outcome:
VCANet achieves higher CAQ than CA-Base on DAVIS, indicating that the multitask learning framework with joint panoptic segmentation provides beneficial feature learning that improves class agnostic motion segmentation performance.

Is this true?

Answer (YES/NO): NO